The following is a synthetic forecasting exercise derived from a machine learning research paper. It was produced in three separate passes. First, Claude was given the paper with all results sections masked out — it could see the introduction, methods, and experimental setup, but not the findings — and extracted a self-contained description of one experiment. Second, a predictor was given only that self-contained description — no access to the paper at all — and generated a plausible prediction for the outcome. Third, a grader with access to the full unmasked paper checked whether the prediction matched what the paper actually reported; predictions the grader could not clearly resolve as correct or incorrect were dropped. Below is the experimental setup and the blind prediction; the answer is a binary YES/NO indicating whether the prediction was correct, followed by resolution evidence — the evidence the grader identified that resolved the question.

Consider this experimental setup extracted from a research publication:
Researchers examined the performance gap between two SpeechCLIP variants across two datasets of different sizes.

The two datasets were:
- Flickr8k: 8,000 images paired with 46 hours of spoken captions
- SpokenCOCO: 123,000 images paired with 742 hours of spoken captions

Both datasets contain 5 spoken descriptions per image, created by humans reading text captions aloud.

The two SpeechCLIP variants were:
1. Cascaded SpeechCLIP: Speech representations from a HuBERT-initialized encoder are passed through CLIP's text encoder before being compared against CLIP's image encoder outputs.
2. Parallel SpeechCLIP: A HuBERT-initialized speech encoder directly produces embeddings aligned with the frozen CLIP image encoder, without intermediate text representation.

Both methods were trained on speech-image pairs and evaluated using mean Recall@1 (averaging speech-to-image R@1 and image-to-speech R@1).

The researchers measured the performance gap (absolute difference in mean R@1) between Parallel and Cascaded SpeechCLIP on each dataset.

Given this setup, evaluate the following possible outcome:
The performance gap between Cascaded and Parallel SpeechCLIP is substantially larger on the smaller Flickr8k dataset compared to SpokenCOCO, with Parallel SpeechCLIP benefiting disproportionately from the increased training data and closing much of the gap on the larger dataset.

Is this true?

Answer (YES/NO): NO